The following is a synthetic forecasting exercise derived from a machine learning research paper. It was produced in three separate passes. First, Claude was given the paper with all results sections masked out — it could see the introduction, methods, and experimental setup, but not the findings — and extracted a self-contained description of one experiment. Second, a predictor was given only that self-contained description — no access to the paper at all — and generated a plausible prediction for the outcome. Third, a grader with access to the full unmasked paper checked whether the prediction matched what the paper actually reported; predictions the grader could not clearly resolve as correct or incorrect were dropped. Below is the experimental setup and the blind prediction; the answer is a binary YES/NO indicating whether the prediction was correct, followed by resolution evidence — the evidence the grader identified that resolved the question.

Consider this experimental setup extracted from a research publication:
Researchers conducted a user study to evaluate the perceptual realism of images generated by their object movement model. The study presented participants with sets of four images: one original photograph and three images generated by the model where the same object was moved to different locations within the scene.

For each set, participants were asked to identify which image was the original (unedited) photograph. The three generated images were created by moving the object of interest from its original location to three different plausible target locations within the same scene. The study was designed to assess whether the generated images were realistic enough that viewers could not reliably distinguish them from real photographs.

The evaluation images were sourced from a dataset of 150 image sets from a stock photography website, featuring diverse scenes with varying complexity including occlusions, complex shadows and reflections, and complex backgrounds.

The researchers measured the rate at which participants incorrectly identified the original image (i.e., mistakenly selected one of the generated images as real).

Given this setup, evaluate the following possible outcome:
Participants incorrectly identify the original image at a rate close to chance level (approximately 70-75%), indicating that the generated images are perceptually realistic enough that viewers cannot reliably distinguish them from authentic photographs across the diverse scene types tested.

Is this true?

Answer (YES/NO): YES